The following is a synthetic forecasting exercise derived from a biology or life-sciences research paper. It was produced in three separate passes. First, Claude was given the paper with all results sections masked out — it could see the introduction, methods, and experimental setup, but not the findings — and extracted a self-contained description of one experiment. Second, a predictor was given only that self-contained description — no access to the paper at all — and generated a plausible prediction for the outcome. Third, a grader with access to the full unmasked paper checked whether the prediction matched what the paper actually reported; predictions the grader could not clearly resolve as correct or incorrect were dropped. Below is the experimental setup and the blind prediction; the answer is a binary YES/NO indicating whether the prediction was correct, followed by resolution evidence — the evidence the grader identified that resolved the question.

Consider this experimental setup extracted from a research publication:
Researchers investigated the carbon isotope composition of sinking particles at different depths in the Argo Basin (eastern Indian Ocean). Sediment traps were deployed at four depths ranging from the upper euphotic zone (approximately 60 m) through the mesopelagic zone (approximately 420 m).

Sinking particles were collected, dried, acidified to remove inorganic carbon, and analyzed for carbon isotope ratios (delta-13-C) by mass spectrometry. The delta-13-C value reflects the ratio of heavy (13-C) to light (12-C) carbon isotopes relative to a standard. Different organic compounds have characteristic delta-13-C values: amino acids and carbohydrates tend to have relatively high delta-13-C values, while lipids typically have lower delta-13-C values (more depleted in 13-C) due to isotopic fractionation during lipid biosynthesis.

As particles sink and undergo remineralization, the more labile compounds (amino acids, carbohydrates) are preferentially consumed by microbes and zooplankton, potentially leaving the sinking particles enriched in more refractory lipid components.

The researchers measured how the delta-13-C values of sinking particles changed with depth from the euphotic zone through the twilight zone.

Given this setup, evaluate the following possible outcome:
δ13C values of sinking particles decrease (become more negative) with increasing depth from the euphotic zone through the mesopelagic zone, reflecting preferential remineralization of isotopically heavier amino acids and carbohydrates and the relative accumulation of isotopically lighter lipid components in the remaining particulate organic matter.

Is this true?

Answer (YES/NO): YES